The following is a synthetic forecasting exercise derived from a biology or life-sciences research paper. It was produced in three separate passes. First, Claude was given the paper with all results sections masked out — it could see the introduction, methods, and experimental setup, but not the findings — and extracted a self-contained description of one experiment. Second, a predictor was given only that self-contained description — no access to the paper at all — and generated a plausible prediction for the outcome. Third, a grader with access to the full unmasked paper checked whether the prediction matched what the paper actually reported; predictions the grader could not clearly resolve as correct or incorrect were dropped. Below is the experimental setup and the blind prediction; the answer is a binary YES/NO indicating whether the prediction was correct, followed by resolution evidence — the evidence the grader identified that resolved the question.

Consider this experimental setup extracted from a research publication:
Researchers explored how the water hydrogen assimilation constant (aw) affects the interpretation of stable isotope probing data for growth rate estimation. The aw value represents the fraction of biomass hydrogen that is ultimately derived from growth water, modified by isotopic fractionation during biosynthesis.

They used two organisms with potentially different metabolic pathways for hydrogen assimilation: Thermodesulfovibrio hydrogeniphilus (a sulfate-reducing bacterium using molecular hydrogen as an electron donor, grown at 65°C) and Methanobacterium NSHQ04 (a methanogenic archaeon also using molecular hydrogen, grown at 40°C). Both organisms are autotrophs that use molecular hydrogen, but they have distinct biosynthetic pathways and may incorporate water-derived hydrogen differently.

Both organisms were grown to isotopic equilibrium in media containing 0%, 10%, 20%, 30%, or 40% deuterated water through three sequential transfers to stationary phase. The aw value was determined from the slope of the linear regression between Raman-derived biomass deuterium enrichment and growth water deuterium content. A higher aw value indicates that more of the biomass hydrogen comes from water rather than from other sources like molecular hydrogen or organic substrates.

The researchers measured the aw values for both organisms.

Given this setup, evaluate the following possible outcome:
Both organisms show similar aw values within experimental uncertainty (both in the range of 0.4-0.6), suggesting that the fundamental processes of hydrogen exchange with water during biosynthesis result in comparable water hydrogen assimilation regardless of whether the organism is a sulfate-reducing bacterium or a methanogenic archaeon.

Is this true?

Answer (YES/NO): NO